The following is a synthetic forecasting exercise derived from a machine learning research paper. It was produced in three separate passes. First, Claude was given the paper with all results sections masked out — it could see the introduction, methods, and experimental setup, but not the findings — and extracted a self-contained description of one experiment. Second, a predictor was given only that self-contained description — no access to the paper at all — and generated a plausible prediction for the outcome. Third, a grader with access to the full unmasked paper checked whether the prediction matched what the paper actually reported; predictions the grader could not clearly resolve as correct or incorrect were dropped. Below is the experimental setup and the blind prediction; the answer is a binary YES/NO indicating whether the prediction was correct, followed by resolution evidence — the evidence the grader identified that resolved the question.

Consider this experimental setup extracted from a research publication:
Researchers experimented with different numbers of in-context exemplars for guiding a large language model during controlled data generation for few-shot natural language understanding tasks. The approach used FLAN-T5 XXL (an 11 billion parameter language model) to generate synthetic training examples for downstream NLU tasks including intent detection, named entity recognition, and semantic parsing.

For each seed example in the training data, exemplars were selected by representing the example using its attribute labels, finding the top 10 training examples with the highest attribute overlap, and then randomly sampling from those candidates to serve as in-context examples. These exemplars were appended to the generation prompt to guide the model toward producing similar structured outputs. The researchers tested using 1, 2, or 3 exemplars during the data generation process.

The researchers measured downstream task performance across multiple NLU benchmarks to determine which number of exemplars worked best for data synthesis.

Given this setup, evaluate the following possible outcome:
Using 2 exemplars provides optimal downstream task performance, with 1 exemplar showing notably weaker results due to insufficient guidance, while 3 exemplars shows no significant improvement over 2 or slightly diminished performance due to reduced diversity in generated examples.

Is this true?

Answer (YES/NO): NO